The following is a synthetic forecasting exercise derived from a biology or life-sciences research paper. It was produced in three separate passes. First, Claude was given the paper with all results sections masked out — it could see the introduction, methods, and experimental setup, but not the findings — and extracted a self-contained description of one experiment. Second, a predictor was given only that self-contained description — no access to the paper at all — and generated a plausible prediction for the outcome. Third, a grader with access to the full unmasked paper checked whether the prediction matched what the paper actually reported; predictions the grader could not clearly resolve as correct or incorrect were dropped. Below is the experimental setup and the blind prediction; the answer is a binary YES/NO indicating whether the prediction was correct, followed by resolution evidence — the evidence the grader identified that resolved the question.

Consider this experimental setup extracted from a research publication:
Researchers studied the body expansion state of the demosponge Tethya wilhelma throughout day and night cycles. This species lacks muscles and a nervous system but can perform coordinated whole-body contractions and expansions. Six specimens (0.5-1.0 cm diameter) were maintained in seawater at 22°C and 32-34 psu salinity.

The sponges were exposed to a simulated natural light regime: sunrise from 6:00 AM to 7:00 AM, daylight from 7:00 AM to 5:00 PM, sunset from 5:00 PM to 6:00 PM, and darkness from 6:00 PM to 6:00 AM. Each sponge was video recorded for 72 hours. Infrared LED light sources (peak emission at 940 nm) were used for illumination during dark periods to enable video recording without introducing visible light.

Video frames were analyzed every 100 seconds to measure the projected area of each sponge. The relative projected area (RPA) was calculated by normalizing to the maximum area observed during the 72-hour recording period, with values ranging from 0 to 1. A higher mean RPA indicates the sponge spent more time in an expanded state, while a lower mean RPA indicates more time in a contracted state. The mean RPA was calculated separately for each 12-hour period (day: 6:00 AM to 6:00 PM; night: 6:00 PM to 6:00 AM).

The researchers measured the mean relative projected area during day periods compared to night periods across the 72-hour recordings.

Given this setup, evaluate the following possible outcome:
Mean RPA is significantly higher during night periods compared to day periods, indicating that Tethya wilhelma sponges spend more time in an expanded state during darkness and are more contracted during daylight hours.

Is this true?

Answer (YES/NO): YES